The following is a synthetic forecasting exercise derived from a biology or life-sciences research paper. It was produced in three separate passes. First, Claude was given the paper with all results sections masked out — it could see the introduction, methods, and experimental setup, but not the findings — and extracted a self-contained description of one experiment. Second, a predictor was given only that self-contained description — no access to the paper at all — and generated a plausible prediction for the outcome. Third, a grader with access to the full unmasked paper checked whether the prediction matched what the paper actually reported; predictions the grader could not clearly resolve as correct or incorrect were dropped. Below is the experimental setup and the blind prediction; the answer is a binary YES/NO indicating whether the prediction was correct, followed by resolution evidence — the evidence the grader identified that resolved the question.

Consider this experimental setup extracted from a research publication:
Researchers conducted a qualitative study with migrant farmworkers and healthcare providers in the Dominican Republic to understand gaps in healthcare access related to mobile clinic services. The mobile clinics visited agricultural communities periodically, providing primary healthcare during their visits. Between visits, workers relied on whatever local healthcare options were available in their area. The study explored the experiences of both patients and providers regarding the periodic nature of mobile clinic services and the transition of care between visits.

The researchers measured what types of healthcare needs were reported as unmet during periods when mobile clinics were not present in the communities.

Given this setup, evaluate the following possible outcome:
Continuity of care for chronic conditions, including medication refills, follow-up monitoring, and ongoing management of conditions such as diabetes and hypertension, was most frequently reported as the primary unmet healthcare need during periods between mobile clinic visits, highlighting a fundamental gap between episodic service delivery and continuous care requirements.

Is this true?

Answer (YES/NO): NO